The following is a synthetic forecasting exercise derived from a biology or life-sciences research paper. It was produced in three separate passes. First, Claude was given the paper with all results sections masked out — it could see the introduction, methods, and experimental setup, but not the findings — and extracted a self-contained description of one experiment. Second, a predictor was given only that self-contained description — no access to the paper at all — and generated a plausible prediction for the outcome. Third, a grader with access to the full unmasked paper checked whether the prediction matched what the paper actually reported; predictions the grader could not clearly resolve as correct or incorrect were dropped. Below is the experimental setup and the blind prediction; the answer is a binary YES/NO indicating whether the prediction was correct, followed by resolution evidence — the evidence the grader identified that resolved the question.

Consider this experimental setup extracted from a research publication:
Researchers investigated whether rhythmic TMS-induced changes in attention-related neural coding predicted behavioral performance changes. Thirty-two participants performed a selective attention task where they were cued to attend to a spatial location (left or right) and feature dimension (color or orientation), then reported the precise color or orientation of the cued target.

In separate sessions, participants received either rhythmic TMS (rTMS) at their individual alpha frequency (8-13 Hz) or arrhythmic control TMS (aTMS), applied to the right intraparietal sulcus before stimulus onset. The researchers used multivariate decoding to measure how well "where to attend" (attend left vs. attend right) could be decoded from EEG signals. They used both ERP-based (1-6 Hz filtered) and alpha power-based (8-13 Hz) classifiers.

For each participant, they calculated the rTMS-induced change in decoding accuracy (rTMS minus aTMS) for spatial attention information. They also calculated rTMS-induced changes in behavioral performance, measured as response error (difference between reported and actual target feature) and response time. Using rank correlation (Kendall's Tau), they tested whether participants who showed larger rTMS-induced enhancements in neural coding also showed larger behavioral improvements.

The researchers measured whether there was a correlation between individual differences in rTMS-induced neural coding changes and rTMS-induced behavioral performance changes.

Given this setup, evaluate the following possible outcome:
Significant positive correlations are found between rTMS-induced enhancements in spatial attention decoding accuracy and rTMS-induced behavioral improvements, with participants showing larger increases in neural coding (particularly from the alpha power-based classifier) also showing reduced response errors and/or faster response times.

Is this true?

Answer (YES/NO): NO